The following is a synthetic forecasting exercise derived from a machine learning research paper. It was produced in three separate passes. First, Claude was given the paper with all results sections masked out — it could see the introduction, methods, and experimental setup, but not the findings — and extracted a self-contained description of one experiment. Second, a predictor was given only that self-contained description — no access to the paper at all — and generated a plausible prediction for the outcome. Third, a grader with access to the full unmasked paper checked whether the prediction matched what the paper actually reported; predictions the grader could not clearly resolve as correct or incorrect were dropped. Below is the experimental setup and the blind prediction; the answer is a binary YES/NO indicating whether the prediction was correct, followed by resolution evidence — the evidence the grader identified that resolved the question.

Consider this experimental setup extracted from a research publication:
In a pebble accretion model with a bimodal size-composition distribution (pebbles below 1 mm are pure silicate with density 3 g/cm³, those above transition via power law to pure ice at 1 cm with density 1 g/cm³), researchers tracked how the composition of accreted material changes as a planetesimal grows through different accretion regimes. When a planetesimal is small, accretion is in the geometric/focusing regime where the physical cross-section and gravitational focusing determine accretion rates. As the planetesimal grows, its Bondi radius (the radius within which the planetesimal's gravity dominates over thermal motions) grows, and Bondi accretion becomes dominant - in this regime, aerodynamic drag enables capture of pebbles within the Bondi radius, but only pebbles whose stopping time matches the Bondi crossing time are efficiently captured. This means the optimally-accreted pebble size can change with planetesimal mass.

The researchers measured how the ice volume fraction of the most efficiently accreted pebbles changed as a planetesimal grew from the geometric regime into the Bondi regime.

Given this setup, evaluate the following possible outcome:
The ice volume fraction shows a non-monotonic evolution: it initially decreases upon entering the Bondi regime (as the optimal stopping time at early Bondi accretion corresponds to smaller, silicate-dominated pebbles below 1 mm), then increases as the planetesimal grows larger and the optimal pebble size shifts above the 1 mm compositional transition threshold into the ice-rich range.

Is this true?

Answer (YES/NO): YES